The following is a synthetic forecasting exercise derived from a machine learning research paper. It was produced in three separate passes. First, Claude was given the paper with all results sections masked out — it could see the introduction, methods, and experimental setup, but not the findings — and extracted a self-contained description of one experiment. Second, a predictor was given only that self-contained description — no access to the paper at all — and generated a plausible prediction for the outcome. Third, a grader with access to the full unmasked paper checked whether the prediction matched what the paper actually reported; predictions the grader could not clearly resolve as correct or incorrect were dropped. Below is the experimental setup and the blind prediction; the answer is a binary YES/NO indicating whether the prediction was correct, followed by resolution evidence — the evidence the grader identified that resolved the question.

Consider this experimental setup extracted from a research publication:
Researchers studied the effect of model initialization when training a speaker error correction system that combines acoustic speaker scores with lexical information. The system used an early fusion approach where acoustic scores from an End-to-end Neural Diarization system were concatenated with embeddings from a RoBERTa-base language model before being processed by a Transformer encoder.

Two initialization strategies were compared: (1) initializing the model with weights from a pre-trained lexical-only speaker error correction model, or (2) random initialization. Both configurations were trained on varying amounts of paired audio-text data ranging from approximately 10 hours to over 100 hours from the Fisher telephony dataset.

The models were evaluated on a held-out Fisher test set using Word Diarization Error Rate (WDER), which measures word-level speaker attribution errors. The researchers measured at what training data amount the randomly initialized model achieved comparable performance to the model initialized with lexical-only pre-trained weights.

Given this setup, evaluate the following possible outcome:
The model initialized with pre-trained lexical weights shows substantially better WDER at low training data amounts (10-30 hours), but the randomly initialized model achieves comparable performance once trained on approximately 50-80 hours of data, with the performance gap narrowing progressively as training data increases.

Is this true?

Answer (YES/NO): NO